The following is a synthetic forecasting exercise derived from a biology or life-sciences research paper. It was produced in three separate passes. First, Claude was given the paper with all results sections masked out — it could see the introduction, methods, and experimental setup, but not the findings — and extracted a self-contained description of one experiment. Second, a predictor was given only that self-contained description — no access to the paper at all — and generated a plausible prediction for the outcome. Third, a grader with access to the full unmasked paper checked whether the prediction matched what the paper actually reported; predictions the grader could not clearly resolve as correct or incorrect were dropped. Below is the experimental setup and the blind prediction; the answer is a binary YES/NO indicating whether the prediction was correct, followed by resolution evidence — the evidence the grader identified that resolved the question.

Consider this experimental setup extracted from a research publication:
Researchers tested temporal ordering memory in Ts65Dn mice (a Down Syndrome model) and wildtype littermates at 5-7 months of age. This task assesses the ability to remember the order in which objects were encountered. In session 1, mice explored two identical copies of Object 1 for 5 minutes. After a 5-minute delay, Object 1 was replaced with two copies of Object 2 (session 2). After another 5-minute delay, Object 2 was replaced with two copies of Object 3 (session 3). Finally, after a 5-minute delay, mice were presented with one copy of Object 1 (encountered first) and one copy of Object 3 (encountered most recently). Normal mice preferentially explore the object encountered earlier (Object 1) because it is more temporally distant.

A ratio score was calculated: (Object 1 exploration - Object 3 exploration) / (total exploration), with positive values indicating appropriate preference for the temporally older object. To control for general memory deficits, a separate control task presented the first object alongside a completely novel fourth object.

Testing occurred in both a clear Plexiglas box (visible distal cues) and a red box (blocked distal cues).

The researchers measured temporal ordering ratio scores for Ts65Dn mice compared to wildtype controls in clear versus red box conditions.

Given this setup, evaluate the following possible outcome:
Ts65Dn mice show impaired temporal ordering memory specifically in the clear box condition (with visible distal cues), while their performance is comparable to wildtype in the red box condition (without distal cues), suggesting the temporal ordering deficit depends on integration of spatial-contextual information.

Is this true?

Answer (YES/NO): NO